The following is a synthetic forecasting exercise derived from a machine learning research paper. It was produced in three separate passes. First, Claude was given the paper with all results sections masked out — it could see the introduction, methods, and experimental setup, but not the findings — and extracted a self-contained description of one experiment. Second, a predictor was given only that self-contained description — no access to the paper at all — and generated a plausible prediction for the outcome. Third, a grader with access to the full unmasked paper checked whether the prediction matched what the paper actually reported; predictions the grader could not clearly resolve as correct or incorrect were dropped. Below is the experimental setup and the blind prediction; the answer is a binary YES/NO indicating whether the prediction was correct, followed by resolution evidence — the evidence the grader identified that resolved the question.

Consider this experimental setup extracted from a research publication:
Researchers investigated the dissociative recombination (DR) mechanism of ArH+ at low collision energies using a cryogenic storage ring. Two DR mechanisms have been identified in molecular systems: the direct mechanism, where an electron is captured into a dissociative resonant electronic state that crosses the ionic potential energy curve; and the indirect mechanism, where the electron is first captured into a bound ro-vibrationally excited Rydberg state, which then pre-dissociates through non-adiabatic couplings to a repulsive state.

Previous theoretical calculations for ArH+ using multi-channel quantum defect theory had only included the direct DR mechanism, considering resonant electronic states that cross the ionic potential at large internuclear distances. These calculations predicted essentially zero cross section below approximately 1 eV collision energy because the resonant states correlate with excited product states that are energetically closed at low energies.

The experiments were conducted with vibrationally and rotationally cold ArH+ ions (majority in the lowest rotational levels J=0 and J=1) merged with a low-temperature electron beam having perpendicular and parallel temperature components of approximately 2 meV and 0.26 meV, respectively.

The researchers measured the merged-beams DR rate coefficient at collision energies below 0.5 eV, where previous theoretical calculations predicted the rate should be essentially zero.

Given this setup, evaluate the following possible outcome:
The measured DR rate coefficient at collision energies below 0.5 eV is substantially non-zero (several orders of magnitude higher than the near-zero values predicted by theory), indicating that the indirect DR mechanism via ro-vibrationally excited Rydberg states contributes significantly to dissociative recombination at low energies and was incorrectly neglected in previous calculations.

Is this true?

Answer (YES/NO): YES